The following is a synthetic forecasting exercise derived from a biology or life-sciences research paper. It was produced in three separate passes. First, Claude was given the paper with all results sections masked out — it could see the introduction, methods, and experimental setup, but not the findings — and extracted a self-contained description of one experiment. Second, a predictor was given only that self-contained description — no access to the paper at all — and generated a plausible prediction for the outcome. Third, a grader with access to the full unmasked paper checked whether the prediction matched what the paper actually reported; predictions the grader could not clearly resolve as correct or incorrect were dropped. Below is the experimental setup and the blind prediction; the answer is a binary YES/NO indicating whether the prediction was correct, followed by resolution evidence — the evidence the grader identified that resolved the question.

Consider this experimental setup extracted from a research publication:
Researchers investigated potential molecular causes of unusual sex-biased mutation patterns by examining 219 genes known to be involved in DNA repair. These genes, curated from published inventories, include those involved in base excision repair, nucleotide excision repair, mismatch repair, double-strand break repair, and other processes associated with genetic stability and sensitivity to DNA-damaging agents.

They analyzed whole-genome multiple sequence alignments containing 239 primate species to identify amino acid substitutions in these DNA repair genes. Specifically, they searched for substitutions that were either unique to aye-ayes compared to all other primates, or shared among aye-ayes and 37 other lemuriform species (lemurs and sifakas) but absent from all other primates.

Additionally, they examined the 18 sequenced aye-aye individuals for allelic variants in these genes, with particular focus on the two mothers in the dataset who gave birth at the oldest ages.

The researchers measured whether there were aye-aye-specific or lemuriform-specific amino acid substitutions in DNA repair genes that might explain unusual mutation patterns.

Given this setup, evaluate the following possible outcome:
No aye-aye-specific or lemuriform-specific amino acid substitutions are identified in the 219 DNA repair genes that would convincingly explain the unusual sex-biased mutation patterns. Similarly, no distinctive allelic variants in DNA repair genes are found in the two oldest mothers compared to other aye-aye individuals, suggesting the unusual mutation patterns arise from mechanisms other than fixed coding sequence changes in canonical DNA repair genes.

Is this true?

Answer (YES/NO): NO